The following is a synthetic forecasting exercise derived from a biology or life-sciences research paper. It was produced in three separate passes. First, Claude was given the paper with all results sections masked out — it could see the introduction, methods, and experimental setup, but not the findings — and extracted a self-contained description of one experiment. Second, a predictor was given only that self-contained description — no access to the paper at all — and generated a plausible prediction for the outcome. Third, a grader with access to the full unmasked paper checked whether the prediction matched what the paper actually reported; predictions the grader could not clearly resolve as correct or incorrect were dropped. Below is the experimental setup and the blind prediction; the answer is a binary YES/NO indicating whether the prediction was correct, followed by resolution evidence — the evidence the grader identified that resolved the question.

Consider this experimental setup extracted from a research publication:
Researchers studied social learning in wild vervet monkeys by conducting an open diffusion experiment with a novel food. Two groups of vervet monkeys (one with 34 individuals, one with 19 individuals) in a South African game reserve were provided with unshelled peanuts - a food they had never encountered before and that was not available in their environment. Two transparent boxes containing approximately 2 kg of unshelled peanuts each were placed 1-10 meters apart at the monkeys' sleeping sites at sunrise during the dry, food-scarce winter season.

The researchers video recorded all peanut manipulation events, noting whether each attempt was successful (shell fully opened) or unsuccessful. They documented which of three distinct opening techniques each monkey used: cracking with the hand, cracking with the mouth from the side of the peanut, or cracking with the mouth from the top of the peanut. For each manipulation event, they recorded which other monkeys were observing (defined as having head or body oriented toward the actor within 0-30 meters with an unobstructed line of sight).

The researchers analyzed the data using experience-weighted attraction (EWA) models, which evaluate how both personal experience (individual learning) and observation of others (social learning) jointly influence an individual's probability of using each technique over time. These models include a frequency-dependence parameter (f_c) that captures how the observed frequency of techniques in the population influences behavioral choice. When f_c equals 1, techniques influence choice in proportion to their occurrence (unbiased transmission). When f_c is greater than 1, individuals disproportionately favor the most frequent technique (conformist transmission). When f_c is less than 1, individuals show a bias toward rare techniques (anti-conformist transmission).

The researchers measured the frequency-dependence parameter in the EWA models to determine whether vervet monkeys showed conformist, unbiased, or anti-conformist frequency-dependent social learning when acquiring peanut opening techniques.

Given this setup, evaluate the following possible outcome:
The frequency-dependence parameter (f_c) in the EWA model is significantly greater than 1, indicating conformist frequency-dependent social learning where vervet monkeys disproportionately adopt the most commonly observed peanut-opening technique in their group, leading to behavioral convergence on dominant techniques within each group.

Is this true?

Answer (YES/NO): NO